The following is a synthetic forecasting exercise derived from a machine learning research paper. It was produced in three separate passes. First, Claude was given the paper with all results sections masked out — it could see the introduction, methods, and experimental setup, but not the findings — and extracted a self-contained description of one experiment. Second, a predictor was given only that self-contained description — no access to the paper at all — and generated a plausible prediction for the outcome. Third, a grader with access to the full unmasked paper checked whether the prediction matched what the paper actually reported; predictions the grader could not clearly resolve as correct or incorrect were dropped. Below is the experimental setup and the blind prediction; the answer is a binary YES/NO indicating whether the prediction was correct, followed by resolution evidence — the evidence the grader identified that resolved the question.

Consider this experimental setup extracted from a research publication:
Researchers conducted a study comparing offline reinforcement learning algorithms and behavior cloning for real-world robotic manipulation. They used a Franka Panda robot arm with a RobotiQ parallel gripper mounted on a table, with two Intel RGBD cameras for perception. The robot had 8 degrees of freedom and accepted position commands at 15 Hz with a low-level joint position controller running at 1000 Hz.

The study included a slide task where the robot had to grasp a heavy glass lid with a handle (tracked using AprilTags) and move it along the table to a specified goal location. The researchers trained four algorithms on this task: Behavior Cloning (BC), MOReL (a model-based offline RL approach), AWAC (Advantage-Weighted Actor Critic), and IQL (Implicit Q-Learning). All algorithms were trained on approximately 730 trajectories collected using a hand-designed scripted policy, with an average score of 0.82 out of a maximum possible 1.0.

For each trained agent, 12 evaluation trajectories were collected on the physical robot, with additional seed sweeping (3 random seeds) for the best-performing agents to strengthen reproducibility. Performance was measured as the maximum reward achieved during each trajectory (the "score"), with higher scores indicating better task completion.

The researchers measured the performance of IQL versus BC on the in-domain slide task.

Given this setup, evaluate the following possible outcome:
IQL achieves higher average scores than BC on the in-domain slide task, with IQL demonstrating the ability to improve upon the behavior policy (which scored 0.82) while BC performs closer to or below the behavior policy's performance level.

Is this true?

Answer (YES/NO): NO